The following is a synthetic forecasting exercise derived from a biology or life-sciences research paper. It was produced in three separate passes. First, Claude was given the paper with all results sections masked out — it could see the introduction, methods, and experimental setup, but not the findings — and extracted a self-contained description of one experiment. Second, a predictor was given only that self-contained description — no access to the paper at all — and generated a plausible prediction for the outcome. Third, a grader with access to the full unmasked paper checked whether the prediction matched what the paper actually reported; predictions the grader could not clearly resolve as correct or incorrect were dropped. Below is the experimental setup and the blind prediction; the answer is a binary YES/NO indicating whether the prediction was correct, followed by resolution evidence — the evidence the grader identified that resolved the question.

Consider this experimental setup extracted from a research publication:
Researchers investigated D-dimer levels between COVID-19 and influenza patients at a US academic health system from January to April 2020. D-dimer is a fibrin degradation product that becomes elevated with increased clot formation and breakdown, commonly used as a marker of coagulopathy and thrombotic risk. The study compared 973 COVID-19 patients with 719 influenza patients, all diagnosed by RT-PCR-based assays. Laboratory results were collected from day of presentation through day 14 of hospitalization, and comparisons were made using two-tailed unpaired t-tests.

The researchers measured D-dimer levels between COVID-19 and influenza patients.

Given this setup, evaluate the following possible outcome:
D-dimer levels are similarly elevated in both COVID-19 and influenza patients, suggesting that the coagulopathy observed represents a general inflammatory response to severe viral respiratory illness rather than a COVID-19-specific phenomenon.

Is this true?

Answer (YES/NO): NO